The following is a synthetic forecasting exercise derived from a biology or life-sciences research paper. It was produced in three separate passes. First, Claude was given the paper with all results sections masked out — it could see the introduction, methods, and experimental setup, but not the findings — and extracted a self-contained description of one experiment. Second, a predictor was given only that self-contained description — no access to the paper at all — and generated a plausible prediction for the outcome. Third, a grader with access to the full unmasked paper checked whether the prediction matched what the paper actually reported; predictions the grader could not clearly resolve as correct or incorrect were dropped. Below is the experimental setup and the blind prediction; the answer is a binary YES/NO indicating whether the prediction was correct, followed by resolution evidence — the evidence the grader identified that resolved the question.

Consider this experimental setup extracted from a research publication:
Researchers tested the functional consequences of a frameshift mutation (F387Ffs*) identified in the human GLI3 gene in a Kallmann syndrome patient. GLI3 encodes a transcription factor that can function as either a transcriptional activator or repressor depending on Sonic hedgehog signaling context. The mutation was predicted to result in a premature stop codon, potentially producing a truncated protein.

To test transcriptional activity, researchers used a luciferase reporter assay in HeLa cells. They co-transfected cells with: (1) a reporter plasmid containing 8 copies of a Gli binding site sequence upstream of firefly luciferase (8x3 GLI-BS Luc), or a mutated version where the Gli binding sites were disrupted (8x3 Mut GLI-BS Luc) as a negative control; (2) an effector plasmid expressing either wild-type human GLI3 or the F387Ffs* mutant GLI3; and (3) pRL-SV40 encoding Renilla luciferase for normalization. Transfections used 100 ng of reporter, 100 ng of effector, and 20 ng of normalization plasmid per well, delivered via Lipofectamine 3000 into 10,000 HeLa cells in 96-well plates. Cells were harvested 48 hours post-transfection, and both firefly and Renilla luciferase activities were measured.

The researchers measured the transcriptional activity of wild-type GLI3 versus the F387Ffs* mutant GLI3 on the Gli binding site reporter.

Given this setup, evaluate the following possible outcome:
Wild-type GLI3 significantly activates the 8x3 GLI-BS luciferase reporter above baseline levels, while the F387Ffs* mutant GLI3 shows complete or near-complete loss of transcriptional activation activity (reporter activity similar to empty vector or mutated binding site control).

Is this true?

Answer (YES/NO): NO